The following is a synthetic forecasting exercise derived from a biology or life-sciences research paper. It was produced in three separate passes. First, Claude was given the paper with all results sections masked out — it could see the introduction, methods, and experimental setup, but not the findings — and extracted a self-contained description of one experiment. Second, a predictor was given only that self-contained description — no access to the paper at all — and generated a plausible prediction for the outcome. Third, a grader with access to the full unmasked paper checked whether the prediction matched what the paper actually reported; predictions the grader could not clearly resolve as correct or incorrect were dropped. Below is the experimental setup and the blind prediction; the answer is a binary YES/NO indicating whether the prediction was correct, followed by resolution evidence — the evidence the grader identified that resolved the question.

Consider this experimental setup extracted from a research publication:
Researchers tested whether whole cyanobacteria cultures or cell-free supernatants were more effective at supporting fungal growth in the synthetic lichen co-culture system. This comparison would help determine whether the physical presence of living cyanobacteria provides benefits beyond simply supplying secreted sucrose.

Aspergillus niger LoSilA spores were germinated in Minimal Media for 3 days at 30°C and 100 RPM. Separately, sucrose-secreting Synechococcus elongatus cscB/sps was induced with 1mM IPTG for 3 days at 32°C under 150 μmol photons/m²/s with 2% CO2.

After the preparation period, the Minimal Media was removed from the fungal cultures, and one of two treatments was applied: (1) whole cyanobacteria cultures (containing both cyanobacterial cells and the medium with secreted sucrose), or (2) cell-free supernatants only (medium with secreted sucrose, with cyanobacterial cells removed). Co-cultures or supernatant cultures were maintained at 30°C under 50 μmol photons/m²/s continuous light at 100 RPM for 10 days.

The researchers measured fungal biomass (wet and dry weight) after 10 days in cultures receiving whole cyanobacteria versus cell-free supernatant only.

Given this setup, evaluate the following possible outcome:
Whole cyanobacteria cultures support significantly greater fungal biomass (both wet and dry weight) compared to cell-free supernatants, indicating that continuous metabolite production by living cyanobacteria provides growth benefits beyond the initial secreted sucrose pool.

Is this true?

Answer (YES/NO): NO